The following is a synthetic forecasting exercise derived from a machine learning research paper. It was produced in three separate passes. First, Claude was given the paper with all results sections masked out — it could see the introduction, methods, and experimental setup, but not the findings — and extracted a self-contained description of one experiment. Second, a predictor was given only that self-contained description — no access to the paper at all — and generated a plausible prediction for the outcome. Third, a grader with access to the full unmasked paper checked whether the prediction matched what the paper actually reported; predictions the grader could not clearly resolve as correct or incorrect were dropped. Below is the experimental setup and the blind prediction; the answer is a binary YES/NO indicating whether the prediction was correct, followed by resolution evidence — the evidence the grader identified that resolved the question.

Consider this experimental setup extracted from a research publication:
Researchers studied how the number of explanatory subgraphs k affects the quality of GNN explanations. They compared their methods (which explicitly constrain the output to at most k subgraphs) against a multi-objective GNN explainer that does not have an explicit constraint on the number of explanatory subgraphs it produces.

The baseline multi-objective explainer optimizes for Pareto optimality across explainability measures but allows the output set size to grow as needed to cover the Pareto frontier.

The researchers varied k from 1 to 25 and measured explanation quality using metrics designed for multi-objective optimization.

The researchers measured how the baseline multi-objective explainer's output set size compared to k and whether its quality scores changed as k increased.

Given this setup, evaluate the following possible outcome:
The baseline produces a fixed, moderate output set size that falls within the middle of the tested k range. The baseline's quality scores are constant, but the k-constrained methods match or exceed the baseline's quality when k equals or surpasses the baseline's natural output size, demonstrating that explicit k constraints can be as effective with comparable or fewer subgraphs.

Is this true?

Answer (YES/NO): NO